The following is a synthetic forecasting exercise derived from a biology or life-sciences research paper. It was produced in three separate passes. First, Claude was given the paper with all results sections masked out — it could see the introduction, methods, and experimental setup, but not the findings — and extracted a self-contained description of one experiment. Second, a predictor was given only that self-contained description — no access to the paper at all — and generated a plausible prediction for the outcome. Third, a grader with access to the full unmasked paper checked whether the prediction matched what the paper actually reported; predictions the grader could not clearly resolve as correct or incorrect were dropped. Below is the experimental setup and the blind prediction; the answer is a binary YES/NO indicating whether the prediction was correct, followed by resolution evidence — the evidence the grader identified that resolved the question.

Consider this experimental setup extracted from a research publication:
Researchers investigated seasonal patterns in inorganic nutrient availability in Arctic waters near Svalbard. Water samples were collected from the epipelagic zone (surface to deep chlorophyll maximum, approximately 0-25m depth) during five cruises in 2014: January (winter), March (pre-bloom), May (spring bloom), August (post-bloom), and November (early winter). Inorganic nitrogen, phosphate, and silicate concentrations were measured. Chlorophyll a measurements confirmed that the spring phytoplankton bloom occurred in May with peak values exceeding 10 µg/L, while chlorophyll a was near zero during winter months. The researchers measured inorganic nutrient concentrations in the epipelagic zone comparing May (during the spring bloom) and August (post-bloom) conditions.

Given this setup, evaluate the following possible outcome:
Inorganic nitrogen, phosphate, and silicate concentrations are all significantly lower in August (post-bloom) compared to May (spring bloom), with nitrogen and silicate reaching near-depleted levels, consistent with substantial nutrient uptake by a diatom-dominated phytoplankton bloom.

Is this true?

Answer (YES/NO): NO